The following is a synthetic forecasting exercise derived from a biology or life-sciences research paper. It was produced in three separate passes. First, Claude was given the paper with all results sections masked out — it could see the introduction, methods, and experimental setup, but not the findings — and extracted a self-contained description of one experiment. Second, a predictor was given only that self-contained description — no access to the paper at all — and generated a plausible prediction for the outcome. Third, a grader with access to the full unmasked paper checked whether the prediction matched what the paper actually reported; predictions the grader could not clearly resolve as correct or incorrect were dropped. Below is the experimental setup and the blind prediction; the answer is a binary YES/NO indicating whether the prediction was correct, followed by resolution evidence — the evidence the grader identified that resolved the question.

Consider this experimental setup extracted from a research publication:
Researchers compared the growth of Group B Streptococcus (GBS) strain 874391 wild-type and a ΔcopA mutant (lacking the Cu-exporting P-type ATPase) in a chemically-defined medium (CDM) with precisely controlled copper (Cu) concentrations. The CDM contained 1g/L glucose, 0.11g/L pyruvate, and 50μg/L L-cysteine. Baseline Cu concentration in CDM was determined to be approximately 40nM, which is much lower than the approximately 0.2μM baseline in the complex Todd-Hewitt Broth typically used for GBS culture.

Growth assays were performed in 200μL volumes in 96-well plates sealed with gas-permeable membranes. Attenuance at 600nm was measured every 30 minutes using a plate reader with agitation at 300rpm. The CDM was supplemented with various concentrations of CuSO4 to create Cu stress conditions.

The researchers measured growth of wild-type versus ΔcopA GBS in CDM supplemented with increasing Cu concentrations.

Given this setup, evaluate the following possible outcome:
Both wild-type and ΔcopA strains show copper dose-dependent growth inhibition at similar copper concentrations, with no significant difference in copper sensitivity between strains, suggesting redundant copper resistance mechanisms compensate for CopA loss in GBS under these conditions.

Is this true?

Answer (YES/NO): NO